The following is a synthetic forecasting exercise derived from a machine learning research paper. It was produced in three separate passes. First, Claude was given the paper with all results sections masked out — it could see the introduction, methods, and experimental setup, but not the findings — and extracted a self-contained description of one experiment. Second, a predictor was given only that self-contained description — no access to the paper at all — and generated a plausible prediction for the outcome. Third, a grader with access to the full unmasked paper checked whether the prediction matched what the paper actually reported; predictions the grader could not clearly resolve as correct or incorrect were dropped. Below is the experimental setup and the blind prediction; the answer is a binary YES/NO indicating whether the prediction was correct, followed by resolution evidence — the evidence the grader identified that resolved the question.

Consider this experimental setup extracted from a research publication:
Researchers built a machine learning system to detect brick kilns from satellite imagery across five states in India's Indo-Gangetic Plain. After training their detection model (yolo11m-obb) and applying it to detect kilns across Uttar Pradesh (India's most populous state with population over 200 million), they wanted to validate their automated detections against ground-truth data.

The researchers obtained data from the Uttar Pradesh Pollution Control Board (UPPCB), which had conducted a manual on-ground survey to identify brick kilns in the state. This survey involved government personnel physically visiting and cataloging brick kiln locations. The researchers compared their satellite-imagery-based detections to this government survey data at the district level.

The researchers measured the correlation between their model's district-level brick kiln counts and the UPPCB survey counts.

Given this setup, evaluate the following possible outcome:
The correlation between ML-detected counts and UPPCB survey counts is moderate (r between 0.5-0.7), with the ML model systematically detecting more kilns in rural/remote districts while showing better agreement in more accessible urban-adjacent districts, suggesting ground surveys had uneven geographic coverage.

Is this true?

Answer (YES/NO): NO